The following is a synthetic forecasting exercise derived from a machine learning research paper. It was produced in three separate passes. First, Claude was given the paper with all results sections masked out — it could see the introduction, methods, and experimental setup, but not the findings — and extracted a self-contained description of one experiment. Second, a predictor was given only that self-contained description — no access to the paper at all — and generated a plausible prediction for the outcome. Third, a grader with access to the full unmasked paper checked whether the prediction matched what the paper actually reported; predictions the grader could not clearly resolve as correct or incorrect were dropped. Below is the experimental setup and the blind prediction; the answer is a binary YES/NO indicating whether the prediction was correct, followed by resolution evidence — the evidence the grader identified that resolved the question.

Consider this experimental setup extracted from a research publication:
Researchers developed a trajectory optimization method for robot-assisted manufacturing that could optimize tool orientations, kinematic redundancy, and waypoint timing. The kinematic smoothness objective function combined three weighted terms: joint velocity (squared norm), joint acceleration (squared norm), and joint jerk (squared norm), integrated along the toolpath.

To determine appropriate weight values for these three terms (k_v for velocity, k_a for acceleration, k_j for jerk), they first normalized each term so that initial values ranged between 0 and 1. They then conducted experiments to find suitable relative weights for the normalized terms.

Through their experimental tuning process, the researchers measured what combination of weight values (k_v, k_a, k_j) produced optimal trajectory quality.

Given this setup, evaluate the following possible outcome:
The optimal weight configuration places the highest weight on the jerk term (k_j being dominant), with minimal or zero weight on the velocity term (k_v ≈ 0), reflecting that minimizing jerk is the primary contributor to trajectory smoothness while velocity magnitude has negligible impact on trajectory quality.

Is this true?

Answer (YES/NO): NO